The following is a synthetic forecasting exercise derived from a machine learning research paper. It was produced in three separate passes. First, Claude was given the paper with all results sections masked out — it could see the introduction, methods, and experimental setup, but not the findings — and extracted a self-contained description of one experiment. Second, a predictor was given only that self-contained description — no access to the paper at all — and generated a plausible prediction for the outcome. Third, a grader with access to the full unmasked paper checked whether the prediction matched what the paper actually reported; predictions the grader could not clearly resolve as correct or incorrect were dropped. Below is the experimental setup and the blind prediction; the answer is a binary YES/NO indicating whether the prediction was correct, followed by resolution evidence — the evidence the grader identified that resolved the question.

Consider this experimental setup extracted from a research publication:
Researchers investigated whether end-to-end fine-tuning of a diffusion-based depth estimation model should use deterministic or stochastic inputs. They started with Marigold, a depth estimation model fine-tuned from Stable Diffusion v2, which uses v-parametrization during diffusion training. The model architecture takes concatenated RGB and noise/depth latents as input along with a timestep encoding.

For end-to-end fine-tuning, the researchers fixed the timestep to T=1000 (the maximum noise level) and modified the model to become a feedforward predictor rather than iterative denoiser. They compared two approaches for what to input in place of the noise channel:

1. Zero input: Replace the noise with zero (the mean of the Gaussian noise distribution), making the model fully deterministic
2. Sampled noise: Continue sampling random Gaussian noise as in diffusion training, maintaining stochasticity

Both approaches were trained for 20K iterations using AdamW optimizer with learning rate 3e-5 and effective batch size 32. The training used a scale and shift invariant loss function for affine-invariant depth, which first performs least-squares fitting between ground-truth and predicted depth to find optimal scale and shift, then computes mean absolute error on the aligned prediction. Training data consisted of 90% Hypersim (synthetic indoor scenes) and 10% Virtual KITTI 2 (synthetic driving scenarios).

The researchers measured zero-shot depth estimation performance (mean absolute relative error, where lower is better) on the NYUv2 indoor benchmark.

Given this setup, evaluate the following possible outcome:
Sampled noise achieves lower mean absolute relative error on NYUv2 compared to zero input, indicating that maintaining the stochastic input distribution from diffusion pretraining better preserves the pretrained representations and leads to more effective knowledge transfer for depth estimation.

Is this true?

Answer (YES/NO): NO